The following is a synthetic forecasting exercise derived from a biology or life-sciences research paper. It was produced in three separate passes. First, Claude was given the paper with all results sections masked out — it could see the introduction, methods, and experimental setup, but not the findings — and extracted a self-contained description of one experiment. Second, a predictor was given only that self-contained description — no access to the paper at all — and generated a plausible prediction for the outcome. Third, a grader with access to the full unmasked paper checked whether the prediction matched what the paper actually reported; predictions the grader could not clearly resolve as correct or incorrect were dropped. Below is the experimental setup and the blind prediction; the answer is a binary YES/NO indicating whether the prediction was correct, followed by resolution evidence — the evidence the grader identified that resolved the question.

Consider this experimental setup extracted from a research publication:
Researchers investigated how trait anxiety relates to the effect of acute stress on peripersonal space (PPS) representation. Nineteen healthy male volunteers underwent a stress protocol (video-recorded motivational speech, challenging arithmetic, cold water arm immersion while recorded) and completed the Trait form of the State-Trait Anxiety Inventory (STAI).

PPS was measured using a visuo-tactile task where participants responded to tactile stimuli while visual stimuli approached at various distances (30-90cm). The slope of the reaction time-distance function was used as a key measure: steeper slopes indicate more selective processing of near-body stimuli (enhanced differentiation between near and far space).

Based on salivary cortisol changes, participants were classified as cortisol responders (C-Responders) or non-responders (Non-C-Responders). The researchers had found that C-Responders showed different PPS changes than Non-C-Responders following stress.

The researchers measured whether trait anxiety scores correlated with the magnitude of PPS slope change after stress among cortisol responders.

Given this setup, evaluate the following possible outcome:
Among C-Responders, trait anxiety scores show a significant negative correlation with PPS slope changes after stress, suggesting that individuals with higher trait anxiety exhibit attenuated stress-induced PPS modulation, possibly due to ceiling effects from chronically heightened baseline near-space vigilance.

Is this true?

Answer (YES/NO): NO